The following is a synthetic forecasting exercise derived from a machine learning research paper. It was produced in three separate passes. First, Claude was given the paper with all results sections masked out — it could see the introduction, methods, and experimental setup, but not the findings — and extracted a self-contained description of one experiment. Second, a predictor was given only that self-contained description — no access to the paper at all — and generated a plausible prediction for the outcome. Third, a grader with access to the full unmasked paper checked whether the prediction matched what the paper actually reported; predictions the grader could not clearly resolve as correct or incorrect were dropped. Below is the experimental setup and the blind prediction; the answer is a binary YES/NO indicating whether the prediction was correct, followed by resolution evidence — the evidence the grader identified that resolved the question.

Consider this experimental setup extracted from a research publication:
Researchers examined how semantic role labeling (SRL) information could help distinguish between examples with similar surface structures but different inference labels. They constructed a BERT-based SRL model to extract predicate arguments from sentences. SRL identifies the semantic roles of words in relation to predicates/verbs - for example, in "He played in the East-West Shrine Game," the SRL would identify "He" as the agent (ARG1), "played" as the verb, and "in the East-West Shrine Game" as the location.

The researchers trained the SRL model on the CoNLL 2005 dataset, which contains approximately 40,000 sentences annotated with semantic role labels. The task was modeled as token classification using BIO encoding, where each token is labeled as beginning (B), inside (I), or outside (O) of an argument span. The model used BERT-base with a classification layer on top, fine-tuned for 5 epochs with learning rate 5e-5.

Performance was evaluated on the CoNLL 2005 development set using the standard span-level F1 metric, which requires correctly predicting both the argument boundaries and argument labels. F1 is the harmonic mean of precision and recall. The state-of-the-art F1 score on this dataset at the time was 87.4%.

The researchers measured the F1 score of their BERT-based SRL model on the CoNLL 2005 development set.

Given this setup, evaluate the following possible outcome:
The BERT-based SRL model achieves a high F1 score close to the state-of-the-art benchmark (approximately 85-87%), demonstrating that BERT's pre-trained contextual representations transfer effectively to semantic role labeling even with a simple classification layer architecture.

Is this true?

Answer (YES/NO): YES